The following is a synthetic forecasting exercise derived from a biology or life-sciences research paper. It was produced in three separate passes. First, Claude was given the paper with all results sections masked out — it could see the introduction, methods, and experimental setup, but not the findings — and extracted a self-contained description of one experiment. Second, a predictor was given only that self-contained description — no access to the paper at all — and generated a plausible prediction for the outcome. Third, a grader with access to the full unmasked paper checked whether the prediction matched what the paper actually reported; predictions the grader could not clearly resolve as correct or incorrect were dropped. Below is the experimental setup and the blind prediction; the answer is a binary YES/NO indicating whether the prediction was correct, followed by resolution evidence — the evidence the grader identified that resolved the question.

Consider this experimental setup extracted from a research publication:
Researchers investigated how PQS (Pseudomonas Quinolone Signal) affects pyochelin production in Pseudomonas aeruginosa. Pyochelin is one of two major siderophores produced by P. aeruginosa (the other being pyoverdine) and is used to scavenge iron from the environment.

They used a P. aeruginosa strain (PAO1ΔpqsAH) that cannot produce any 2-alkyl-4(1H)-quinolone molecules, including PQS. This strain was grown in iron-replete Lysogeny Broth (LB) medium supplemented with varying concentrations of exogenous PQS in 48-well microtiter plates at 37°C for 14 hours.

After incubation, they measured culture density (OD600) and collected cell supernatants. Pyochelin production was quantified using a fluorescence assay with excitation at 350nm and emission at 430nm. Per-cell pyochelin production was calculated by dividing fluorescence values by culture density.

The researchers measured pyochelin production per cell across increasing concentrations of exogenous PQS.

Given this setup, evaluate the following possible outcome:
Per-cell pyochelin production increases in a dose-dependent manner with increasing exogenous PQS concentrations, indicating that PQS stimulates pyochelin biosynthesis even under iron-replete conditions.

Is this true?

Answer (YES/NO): YES